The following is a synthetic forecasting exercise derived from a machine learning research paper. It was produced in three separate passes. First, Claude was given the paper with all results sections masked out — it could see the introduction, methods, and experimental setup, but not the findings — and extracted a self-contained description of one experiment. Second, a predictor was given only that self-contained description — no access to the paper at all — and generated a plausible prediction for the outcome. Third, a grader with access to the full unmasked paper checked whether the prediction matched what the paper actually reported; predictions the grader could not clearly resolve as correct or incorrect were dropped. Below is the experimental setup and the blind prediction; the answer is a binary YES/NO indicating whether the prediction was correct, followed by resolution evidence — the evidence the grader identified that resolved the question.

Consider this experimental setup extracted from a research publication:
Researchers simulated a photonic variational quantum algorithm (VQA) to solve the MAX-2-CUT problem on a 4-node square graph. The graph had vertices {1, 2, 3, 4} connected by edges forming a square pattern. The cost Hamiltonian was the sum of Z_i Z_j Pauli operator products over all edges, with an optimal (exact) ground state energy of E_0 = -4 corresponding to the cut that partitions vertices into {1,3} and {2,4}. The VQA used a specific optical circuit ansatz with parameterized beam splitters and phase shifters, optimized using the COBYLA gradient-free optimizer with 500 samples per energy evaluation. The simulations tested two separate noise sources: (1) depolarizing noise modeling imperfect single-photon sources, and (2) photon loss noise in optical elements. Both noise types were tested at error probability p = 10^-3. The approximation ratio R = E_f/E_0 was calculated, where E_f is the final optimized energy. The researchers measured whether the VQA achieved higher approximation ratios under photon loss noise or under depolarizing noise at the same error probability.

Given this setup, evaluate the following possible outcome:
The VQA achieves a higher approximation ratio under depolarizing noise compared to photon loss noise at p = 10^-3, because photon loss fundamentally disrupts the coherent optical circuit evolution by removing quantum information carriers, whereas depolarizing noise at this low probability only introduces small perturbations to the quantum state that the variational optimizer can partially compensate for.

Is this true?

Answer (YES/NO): NO